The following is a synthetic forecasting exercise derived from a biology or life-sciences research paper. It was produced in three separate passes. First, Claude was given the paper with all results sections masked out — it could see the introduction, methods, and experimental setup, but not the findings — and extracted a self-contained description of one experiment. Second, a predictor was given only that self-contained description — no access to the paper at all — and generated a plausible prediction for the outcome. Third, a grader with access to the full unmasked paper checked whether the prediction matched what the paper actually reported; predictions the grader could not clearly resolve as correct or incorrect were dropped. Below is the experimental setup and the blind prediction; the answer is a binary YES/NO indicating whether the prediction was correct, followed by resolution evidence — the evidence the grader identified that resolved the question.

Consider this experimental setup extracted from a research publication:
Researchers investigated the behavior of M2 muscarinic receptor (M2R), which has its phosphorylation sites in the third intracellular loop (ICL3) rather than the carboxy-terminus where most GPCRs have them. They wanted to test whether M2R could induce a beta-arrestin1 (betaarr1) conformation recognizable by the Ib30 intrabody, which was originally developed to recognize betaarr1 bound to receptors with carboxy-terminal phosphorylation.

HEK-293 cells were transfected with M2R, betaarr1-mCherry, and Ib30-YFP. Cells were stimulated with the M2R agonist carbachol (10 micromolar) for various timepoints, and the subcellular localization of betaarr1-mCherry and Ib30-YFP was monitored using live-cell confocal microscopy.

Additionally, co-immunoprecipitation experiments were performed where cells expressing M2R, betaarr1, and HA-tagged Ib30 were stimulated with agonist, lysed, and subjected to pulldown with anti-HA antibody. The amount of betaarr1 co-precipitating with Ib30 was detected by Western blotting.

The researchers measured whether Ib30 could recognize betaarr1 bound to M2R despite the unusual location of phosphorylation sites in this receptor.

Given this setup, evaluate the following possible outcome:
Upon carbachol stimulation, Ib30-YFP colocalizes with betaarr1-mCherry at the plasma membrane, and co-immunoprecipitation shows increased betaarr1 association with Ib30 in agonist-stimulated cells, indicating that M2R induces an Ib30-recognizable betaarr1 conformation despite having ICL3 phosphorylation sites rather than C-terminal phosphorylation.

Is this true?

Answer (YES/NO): YES